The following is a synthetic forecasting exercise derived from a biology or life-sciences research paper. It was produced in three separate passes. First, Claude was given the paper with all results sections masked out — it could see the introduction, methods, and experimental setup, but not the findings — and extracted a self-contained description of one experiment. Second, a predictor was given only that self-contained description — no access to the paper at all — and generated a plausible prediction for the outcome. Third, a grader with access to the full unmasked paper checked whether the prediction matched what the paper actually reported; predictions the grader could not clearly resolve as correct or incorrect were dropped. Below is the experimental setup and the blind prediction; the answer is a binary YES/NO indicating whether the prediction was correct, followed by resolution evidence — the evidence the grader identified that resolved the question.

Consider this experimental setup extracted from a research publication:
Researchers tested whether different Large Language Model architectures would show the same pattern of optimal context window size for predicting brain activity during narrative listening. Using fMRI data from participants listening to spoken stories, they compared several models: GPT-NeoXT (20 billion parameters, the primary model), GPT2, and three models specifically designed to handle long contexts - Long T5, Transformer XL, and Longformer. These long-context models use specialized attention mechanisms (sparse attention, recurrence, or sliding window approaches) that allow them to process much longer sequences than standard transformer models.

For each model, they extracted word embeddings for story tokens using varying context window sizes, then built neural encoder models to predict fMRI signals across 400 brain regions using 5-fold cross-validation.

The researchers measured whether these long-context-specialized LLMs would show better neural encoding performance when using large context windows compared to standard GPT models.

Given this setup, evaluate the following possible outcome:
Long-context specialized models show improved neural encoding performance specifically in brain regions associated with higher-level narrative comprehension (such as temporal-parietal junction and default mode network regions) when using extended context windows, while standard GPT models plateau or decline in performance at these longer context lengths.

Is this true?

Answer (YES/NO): NO